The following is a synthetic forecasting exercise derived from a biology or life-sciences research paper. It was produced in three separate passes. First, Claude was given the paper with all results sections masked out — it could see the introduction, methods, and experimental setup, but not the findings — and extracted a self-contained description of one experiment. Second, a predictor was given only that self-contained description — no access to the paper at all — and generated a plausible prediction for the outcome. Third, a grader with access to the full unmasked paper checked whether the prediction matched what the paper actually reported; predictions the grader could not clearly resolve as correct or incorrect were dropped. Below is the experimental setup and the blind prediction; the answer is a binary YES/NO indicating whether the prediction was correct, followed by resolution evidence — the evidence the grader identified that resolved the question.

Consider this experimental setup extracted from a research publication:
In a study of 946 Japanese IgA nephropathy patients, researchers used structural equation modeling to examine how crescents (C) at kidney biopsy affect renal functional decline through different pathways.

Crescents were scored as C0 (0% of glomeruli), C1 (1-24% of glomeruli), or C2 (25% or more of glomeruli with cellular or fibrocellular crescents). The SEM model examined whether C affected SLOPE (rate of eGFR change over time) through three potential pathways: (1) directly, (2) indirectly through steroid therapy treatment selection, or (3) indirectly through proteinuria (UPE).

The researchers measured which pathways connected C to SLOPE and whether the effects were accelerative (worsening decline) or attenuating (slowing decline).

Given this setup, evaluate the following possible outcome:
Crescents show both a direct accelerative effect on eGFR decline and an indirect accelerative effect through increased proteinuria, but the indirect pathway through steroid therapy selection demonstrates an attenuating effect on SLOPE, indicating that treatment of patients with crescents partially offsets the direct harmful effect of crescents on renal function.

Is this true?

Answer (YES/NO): NO